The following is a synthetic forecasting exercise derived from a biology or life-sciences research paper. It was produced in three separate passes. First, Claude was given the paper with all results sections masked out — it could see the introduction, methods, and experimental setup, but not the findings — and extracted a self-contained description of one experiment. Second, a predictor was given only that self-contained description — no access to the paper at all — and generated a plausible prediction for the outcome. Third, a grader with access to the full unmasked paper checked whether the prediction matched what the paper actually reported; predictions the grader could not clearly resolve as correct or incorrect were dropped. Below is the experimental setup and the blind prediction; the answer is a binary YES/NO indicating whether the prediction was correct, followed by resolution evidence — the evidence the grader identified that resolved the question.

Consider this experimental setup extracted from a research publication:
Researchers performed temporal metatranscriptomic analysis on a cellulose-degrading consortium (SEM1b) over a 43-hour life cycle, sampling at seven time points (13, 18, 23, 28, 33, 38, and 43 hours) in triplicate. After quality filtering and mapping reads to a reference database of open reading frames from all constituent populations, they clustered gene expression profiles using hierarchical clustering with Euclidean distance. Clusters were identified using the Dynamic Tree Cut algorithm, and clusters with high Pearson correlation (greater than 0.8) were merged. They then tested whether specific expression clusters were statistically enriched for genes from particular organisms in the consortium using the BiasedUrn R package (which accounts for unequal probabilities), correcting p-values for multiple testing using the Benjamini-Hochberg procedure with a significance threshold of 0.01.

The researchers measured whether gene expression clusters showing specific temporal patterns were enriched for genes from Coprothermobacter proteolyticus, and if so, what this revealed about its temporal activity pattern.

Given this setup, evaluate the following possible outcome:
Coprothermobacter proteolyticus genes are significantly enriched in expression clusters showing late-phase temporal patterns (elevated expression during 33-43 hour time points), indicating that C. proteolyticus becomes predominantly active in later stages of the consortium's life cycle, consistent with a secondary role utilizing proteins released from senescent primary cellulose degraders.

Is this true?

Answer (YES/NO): NO